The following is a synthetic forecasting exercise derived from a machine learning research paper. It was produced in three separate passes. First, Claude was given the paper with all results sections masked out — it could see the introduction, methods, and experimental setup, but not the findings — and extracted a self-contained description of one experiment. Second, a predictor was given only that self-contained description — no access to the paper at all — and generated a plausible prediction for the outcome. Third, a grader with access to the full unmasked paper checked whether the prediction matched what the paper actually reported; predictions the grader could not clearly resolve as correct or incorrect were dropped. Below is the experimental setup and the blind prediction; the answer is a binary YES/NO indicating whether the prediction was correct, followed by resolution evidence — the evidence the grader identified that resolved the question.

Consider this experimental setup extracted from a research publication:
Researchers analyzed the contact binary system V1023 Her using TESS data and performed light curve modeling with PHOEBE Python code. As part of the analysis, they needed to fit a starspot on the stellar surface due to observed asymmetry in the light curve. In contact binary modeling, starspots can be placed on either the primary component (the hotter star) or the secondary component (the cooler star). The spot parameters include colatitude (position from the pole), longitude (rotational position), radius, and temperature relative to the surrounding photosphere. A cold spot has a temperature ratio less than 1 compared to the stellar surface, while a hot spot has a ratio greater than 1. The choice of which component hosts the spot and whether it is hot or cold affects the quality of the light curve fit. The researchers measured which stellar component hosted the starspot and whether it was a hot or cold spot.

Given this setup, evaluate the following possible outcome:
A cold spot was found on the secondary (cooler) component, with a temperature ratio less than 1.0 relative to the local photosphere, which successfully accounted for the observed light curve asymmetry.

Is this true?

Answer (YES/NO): YES